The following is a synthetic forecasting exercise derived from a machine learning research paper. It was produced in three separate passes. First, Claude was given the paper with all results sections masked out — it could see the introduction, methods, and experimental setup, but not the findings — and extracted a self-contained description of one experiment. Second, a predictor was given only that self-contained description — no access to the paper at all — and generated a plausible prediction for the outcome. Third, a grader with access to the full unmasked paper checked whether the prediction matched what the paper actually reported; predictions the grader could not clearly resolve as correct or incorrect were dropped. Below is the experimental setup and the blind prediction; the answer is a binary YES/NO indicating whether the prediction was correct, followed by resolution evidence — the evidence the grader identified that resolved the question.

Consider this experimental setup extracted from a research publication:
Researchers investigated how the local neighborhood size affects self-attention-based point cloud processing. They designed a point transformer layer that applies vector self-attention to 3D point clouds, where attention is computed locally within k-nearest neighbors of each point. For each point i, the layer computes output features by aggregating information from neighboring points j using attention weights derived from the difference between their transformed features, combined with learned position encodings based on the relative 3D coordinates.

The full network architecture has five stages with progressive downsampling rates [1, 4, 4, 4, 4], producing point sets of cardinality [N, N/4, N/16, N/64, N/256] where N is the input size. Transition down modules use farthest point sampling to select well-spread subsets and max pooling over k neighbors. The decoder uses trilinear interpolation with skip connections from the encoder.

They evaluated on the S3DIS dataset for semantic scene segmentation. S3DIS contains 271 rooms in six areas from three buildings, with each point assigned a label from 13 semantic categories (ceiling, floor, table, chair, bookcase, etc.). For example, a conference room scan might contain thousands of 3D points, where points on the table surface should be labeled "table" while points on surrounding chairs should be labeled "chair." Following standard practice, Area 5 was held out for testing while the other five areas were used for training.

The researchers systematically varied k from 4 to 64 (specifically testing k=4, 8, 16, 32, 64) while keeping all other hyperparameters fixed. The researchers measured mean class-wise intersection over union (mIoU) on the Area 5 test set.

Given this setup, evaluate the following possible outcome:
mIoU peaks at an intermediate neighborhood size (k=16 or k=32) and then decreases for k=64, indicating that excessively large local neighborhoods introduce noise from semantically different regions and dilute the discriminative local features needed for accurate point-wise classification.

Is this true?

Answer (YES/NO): YES